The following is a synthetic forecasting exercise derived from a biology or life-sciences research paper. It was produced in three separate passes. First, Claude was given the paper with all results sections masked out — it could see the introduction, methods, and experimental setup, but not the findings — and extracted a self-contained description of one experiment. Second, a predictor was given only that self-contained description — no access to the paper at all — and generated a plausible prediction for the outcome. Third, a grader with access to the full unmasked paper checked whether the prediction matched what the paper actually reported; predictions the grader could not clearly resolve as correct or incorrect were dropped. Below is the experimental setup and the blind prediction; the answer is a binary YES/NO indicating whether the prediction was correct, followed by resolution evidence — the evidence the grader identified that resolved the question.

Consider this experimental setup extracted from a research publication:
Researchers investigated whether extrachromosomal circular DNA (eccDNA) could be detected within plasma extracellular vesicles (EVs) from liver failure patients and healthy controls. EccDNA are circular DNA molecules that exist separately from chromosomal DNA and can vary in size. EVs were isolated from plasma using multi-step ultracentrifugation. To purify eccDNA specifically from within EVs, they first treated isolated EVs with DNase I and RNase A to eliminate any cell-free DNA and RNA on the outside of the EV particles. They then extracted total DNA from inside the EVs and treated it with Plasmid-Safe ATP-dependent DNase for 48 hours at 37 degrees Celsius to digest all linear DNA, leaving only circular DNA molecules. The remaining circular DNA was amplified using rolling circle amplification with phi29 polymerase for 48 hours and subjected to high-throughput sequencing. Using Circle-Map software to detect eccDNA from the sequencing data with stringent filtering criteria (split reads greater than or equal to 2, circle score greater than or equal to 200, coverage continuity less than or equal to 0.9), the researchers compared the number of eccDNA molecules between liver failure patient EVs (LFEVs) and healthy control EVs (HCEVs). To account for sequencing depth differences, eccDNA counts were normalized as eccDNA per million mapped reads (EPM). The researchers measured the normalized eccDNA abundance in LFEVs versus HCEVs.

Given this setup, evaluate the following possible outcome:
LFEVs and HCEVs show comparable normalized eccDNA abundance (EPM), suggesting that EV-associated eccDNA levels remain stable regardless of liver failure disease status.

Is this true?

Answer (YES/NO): NO